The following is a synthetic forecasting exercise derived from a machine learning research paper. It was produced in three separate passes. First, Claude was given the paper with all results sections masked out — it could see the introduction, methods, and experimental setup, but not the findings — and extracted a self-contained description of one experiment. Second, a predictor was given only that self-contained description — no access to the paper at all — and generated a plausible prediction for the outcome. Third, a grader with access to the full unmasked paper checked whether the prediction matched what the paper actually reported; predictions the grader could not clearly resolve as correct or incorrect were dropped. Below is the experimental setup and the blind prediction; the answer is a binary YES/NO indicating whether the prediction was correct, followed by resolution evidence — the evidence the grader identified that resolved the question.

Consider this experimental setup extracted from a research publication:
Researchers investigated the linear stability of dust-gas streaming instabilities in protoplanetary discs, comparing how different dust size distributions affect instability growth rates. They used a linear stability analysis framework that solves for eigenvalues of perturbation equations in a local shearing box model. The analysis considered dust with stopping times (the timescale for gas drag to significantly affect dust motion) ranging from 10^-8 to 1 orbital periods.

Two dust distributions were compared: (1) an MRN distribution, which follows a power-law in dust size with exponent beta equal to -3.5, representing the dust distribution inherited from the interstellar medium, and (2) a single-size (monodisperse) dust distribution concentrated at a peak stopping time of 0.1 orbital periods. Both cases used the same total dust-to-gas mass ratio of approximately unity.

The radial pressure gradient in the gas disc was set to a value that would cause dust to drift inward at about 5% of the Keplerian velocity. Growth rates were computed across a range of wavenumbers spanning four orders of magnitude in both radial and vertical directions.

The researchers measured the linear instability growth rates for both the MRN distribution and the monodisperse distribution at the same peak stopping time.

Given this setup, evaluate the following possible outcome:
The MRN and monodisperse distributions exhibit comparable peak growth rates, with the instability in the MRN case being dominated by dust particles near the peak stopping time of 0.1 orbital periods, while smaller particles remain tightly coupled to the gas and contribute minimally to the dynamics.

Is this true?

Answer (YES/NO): NO